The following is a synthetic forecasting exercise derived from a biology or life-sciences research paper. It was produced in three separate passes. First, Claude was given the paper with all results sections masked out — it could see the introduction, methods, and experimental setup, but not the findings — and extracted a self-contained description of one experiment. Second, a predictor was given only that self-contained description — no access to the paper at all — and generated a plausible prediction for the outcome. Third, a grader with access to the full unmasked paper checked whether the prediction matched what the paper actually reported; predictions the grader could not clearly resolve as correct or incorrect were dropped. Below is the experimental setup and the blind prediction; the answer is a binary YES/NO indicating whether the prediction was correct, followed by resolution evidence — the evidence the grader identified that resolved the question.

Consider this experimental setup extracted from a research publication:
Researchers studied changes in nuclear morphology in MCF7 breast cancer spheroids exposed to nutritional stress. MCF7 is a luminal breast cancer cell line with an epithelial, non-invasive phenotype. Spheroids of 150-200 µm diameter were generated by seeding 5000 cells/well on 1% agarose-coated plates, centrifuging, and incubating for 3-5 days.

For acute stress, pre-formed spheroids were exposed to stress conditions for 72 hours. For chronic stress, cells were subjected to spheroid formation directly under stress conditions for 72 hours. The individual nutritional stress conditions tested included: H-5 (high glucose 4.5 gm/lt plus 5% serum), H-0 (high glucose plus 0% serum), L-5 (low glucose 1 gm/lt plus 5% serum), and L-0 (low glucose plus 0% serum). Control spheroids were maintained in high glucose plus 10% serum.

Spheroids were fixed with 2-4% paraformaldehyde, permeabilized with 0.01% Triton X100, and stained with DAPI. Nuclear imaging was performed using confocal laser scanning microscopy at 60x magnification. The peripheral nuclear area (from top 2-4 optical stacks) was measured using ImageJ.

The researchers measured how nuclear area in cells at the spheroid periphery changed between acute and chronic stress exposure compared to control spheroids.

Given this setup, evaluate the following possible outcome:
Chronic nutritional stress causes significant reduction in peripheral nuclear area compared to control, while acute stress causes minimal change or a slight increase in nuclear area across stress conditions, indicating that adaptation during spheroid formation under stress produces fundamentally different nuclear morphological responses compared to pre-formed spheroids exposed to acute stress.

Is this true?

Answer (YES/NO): NO